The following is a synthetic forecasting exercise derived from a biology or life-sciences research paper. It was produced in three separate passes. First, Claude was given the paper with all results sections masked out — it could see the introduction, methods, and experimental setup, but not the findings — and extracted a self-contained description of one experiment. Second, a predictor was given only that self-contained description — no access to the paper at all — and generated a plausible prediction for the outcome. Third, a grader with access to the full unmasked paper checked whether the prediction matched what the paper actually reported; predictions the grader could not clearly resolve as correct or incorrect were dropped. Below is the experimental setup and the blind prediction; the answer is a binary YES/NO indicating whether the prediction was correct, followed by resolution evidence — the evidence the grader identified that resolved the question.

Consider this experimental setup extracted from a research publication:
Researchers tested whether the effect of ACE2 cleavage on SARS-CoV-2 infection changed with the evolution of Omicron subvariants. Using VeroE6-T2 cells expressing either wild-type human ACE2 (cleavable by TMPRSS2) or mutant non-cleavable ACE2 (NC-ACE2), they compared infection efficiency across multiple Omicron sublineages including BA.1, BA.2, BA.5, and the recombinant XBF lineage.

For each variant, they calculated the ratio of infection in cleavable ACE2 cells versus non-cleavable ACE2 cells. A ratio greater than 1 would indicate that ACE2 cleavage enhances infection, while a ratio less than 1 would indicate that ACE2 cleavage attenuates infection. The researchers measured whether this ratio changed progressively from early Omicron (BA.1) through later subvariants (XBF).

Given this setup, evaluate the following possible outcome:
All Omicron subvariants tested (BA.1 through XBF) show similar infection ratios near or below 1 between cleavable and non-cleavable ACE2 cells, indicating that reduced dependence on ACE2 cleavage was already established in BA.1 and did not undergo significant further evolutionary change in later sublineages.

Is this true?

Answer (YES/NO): NO